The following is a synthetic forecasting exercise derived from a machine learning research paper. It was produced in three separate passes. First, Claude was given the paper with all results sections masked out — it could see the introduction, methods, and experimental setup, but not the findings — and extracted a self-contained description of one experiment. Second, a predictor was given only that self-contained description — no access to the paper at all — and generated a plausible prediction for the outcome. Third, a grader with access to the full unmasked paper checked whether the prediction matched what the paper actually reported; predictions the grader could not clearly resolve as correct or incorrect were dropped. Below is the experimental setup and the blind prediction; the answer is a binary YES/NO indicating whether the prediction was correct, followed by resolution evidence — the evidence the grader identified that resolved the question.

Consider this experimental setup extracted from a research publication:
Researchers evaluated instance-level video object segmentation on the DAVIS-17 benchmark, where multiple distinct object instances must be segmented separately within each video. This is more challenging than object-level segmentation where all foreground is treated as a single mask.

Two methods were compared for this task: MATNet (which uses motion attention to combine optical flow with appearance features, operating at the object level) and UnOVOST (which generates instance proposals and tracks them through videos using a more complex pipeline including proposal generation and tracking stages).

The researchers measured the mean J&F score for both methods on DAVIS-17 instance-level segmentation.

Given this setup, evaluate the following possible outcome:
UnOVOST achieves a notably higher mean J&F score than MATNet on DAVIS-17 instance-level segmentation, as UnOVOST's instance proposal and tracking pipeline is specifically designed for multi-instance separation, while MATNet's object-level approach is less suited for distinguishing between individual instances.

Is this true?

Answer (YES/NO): YES